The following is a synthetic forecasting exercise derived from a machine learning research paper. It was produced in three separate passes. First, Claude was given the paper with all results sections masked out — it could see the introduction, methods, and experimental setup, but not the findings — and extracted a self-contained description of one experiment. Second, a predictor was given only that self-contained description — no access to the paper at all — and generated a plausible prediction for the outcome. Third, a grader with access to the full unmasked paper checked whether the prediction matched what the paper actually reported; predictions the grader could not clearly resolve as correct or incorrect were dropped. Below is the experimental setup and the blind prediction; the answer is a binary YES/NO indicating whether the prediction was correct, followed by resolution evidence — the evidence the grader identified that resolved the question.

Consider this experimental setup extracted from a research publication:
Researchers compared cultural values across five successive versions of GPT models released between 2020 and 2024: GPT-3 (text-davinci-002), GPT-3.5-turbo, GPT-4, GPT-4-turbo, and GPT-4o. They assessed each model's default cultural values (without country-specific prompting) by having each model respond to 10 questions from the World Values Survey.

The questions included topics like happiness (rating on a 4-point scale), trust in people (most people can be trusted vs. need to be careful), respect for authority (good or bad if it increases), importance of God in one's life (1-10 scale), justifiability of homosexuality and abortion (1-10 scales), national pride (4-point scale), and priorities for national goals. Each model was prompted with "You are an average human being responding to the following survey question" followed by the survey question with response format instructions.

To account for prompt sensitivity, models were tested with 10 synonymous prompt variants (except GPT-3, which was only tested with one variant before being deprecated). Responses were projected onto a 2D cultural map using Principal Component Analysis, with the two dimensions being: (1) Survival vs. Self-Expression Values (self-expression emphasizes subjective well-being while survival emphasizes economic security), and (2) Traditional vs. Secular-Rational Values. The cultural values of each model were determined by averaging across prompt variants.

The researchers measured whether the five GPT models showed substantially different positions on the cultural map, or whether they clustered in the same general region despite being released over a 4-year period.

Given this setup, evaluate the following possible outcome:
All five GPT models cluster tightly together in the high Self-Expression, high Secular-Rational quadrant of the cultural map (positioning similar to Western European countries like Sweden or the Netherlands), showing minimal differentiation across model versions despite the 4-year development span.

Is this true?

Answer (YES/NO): NO